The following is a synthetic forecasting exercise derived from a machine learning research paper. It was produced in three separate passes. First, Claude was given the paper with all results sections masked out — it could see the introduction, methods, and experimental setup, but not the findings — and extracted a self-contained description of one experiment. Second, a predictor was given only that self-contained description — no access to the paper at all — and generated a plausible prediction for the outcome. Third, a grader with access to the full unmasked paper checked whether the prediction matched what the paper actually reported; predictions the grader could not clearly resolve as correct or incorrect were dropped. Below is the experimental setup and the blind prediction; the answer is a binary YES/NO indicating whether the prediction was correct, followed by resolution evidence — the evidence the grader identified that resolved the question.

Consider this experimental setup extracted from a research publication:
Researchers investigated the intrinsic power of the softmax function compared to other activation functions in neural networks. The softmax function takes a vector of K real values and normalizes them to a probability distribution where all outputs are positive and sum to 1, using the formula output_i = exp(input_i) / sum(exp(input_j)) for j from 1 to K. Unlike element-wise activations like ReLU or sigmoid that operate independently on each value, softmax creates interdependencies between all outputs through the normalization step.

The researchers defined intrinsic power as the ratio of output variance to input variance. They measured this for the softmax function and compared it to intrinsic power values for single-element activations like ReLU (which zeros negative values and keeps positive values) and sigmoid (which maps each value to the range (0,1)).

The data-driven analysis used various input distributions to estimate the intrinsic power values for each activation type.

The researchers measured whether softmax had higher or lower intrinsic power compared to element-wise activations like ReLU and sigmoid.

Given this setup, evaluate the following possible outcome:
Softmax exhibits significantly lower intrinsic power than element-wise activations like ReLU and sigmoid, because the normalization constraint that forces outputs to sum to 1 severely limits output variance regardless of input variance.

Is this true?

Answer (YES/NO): YES